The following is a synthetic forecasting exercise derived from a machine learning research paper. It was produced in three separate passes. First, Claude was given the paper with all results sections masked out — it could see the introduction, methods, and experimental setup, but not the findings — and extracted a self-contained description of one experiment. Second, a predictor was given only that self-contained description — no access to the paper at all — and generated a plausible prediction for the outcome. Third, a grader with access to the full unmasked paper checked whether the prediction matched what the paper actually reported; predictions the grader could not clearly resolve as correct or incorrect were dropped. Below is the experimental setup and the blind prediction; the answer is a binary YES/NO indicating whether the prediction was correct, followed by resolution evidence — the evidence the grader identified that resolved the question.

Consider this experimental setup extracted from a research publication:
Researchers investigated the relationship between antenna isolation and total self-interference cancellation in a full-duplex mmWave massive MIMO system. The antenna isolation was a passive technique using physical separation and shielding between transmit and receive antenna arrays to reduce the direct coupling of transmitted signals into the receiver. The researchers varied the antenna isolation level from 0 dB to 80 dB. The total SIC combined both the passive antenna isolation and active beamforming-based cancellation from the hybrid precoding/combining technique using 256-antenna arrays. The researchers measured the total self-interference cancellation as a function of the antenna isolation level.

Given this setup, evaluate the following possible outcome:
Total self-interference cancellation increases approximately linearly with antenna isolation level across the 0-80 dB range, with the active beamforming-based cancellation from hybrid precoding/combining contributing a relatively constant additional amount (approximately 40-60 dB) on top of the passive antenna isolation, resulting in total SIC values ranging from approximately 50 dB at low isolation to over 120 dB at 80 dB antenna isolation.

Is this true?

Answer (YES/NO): NO